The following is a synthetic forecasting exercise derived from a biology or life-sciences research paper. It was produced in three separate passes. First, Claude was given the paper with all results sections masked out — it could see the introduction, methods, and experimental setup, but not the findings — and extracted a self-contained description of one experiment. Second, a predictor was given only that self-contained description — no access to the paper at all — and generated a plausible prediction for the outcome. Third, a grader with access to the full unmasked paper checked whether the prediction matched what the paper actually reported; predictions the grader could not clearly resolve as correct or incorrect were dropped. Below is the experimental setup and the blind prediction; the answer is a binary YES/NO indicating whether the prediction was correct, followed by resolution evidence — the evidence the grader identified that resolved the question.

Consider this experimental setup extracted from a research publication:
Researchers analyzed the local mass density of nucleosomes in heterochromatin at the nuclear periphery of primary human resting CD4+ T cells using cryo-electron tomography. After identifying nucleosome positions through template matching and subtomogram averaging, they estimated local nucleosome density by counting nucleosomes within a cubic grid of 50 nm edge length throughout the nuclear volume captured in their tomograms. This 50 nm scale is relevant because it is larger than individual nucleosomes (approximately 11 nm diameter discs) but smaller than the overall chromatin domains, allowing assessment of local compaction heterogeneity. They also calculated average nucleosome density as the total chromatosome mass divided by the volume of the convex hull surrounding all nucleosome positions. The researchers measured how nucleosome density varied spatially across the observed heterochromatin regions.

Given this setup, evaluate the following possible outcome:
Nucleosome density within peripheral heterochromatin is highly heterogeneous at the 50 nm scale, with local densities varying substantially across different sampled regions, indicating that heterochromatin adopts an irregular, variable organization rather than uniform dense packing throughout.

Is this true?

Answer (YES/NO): YES